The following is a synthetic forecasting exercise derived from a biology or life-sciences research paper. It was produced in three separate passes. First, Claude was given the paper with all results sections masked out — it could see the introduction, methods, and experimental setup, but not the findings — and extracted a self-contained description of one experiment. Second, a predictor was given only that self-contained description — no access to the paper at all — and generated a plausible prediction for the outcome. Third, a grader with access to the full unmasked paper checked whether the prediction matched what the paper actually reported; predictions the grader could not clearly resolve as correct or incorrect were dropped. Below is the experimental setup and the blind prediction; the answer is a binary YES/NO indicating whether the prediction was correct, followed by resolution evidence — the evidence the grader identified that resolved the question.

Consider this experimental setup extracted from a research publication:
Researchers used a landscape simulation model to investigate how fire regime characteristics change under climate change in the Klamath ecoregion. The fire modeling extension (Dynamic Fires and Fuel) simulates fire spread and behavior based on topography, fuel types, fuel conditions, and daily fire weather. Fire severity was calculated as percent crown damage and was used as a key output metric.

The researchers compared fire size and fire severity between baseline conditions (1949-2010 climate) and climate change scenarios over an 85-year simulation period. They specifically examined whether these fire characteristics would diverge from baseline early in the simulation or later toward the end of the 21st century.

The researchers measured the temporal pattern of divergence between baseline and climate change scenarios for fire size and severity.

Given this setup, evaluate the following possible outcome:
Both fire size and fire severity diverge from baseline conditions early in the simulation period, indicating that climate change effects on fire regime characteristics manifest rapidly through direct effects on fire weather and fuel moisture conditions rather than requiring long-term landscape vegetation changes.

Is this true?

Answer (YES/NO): NO